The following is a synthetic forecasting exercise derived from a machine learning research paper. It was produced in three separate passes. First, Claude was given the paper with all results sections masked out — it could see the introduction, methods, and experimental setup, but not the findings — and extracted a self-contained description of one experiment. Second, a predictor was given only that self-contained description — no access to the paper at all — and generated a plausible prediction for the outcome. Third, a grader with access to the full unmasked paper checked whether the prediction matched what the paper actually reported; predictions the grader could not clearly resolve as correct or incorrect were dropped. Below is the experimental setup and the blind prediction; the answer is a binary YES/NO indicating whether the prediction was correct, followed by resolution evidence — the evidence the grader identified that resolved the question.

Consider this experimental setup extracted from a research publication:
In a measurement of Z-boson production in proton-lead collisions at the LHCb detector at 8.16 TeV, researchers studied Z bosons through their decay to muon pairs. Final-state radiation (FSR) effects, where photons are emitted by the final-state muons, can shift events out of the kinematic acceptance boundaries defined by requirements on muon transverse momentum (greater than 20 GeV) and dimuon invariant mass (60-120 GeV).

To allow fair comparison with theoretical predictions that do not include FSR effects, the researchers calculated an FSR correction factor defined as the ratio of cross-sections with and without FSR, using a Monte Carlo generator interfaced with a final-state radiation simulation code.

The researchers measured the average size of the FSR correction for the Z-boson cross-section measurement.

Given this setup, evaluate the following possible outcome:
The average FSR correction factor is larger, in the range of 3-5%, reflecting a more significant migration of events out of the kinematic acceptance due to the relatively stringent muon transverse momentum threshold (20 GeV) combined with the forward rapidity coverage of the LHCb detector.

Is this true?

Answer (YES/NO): NO